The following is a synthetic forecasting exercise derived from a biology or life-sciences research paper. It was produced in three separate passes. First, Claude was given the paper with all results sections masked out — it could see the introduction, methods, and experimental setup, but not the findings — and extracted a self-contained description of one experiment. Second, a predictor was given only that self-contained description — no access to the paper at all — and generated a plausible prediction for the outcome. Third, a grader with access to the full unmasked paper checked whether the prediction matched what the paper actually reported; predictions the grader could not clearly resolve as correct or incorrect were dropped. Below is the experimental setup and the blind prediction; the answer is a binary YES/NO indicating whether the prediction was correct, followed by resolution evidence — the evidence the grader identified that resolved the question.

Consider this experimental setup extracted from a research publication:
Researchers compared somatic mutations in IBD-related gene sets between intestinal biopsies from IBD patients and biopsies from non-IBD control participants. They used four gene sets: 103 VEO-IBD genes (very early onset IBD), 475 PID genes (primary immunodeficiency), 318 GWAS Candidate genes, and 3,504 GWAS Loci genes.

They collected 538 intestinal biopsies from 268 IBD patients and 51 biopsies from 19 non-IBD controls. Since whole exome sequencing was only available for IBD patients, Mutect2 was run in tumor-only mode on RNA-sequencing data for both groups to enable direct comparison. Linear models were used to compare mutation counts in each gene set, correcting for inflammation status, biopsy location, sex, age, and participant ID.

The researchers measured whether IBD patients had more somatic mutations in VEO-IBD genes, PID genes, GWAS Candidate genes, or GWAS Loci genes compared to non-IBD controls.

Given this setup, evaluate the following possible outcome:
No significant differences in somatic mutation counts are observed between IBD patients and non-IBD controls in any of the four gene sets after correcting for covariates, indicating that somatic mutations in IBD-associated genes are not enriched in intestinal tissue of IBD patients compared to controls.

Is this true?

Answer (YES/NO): NO